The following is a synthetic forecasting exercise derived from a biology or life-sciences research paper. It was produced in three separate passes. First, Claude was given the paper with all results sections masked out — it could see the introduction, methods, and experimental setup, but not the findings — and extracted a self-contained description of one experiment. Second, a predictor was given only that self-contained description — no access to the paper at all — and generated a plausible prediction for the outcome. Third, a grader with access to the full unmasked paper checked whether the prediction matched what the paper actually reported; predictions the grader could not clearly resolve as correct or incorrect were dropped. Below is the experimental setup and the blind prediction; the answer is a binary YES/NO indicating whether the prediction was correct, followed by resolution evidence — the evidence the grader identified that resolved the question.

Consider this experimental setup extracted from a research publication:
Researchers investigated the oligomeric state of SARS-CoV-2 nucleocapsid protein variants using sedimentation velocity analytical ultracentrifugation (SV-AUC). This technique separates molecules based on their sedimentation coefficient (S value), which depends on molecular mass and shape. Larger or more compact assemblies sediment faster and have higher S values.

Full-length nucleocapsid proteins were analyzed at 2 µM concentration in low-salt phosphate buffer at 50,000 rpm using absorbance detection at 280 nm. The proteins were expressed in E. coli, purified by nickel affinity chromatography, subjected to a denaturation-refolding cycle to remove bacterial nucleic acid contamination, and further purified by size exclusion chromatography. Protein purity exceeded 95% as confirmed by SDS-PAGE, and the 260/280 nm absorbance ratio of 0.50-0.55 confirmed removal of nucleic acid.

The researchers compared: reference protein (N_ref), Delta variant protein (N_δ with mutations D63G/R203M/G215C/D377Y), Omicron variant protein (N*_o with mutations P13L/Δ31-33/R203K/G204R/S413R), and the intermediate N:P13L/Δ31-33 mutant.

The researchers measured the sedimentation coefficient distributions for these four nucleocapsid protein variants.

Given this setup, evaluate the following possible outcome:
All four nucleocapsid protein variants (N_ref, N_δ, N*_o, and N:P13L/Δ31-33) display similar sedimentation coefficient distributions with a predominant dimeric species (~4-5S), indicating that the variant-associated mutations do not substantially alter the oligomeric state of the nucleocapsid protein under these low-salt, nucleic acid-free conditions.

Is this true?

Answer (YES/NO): NO